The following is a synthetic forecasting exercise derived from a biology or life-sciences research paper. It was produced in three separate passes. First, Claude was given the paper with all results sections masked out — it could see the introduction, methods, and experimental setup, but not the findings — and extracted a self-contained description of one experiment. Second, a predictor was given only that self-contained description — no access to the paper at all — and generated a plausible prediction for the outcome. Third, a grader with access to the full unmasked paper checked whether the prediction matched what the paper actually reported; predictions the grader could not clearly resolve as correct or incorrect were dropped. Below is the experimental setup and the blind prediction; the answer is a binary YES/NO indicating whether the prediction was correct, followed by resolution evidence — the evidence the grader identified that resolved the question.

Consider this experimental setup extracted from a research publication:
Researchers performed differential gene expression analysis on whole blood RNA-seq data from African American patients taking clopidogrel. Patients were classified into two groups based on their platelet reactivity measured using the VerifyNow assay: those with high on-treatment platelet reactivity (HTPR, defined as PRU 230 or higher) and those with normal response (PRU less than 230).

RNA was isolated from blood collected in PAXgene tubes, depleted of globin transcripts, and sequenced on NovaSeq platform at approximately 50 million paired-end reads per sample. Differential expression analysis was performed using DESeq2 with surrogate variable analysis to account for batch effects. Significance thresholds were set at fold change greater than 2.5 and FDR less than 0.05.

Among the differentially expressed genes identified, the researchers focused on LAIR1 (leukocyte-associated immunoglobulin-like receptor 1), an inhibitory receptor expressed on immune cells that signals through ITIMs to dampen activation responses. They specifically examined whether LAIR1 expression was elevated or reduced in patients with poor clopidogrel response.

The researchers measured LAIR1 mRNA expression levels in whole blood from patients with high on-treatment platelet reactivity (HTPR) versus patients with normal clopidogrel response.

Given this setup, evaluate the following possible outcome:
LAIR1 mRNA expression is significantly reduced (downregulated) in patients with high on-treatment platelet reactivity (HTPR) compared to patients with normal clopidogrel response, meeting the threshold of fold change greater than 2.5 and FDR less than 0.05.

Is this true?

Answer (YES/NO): YES